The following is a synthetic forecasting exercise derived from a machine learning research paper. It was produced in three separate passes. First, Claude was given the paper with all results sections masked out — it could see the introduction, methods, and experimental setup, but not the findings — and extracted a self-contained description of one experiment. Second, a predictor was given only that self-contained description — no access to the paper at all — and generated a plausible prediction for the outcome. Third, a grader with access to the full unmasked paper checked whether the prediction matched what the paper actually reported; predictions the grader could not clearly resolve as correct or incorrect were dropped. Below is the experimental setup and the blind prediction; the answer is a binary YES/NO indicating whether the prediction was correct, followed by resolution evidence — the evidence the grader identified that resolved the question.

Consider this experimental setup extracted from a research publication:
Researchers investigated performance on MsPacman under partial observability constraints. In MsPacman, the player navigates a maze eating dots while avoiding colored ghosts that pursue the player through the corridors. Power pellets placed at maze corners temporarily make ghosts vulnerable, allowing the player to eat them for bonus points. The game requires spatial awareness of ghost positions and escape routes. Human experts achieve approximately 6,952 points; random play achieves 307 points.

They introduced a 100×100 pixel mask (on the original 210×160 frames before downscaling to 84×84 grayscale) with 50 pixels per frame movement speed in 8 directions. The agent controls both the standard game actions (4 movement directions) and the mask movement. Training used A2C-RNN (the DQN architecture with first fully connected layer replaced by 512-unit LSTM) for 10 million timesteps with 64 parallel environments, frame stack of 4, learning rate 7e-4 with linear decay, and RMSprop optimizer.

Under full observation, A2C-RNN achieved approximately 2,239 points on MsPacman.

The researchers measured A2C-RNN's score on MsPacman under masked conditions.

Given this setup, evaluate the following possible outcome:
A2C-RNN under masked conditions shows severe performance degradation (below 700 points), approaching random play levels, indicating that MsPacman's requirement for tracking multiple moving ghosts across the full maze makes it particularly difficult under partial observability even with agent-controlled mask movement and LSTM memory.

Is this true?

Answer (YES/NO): NO